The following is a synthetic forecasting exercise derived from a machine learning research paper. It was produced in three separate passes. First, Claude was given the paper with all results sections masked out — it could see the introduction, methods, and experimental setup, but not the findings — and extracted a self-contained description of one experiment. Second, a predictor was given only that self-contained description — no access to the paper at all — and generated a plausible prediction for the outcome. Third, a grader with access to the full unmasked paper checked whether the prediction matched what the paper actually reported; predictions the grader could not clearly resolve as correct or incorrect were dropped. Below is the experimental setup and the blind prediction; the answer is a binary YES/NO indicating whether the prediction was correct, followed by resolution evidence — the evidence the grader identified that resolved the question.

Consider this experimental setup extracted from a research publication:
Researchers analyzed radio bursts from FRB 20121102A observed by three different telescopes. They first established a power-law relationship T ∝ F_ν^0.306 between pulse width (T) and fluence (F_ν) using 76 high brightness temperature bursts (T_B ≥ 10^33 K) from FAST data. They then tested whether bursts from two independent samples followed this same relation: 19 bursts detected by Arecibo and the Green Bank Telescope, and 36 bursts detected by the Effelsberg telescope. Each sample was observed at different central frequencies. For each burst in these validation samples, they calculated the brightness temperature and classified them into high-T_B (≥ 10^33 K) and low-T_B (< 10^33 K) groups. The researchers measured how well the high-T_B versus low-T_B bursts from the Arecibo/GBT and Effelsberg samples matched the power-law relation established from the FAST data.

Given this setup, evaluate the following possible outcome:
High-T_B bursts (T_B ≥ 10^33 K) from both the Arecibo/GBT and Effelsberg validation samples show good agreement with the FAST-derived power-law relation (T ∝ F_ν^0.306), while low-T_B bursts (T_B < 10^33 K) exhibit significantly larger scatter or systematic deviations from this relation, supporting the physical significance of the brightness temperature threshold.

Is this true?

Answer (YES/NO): YES